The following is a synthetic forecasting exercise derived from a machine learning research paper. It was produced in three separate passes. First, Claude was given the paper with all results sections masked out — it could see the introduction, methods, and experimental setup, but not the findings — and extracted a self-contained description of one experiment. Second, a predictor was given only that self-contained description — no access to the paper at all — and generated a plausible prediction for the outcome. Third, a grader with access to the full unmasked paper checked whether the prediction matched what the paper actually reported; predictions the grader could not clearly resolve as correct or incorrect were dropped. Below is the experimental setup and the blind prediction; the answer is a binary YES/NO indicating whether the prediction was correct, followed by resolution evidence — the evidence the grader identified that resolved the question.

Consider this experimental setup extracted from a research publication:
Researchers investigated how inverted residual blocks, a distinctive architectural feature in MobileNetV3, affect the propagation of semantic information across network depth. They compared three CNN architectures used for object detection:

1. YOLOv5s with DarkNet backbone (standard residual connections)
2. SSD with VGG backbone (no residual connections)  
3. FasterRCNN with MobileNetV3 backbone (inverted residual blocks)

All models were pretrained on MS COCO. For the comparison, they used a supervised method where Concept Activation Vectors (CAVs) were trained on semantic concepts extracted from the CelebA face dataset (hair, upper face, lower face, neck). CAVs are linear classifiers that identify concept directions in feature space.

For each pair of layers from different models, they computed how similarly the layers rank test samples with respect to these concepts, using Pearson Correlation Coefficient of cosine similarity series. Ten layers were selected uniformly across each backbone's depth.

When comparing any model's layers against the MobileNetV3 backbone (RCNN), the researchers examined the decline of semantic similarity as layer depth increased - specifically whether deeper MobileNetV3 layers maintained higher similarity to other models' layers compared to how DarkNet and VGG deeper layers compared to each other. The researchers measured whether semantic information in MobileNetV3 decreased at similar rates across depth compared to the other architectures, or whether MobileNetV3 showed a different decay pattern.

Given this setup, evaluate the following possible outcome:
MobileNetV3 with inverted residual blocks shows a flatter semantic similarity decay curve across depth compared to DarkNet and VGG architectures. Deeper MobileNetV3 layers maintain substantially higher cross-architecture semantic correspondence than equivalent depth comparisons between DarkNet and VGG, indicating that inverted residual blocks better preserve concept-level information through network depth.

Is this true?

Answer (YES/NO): NO